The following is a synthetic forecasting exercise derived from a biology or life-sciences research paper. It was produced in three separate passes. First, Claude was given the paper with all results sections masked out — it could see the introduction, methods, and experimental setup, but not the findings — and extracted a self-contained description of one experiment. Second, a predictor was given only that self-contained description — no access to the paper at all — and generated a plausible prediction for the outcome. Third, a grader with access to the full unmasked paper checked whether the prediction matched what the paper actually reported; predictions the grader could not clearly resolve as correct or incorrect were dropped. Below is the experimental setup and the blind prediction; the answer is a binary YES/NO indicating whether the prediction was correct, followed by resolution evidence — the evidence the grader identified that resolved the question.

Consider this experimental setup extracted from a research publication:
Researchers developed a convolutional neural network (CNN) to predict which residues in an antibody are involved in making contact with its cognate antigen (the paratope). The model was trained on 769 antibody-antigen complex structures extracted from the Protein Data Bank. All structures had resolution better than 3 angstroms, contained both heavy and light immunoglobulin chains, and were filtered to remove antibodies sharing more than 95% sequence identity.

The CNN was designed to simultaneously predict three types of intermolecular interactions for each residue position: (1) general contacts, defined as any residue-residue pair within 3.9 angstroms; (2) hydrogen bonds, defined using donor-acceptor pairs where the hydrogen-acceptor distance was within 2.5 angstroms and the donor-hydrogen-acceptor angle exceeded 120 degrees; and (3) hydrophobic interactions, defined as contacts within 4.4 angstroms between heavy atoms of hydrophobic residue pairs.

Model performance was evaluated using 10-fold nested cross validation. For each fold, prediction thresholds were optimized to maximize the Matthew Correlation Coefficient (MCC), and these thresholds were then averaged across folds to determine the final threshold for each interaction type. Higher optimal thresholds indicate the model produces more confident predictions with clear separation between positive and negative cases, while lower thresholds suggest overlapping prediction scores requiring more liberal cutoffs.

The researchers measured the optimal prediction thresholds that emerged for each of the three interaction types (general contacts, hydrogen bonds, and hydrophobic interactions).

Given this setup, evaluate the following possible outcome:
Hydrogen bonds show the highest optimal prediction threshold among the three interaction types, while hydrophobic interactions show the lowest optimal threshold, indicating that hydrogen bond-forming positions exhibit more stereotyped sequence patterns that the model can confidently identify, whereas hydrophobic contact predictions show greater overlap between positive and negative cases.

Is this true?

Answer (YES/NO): NO